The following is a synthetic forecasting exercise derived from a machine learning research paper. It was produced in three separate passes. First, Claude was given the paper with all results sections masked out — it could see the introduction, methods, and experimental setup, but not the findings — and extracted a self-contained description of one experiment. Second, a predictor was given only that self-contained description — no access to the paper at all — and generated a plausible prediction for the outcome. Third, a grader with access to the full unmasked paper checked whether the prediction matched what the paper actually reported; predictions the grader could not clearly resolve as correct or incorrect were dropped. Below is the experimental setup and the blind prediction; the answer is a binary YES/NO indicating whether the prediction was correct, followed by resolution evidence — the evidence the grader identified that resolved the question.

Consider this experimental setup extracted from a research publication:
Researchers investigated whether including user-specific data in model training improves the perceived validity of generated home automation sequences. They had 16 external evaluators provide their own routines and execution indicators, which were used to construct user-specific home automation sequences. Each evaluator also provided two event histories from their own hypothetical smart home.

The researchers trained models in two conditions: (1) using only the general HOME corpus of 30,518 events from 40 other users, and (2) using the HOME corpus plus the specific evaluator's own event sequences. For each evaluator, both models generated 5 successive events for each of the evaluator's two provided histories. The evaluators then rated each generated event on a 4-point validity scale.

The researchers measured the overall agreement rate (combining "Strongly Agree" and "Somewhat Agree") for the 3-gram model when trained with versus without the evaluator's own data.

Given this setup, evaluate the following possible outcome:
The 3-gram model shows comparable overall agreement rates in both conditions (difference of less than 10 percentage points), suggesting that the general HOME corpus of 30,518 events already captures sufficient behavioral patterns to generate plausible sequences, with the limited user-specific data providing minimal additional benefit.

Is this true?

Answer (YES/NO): NO